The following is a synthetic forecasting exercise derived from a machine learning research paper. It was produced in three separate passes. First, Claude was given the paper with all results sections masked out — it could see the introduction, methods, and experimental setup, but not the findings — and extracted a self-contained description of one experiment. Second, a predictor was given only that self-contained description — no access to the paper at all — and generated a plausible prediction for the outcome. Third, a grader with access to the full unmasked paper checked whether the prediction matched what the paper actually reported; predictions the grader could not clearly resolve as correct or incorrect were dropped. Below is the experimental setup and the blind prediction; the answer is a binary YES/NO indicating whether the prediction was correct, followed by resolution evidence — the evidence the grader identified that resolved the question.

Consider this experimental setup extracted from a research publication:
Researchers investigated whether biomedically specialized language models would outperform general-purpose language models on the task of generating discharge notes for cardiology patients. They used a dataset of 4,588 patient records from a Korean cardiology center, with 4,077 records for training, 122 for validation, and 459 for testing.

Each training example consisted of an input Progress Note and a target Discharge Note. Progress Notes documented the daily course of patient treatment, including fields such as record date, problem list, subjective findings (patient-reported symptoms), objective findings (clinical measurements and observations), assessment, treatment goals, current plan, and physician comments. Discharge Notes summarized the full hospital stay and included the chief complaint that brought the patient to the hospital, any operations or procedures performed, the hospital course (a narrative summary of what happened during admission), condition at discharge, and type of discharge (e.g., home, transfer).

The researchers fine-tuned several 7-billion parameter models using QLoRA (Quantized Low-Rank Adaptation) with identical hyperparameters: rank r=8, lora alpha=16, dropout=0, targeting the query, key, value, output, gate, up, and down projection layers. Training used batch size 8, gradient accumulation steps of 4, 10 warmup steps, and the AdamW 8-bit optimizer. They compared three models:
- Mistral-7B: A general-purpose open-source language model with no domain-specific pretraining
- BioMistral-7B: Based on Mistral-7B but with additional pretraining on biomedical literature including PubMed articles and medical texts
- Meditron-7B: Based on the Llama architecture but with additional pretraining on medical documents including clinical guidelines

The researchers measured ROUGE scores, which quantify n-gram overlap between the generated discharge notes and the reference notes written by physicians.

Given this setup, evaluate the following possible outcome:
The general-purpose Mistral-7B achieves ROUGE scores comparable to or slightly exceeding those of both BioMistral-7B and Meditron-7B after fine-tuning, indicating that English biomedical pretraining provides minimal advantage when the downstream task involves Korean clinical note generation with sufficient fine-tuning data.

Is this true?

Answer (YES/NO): NO